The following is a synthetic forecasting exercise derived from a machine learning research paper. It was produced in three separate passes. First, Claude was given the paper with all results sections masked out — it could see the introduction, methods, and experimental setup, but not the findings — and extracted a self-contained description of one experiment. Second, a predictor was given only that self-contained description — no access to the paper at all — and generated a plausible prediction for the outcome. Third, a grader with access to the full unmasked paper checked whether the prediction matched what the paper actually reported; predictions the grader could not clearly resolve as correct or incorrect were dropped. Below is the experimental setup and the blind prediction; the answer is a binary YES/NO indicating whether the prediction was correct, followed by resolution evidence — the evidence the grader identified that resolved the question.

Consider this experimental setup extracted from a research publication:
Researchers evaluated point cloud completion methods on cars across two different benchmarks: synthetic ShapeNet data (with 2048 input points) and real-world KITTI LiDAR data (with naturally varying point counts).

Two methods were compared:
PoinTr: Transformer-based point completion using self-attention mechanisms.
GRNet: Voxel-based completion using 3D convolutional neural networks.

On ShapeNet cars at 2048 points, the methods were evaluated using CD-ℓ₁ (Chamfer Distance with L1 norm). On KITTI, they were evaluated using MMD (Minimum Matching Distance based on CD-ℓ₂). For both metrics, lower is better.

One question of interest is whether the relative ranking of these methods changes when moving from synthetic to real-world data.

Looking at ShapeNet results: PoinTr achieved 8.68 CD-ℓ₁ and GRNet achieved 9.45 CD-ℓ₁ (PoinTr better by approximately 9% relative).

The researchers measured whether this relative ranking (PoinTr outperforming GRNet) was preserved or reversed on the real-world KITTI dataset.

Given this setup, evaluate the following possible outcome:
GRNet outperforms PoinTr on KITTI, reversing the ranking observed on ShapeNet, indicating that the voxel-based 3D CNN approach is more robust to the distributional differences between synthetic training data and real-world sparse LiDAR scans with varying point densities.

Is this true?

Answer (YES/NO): NO